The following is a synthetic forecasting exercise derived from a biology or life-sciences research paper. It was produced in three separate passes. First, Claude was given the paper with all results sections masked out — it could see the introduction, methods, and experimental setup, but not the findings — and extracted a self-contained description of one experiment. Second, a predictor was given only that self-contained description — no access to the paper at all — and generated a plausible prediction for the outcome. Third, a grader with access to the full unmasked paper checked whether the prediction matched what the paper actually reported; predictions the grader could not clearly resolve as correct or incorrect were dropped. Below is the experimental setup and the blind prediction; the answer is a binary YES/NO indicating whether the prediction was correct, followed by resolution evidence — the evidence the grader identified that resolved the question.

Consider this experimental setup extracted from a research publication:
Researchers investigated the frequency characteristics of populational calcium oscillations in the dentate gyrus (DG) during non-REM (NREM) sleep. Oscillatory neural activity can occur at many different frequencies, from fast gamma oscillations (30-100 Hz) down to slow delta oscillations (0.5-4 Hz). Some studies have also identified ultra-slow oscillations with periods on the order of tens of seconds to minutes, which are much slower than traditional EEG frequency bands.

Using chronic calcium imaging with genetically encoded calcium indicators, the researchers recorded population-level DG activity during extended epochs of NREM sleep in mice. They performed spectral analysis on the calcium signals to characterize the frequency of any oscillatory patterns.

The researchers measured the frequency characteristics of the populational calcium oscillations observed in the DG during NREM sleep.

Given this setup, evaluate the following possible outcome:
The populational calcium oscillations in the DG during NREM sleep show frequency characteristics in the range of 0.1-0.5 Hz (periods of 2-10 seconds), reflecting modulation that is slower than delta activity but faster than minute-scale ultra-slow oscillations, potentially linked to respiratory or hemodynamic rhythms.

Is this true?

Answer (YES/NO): NO